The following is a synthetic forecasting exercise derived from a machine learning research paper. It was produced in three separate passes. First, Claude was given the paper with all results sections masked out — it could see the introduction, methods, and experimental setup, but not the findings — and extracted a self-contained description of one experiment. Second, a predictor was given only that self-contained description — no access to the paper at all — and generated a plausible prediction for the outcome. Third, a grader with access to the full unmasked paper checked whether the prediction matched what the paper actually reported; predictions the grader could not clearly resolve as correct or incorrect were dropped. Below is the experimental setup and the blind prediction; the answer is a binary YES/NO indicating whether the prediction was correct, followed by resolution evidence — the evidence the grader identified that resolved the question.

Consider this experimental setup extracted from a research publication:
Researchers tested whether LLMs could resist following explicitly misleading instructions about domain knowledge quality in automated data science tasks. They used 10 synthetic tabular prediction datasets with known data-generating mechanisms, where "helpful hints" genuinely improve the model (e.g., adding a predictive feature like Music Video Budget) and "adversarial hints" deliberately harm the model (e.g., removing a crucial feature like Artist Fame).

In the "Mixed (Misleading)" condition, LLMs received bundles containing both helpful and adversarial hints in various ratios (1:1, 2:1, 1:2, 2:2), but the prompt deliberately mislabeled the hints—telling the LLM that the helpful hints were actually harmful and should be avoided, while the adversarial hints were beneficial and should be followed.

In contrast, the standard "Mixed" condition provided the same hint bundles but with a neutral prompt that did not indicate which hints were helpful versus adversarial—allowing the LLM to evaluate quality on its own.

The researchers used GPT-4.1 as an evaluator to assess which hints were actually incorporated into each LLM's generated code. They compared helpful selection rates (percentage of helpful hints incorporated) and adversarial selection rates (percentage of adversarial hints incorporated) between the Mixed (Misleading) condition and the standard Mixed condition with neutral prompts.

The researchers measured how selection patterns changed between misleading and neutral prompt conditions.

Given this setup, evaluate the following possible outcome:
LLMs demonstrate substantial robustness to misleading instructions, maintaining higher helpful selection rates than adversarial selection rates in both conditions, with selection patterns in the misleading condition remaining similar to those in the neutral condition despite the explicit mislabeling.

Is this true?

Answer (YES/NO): NO